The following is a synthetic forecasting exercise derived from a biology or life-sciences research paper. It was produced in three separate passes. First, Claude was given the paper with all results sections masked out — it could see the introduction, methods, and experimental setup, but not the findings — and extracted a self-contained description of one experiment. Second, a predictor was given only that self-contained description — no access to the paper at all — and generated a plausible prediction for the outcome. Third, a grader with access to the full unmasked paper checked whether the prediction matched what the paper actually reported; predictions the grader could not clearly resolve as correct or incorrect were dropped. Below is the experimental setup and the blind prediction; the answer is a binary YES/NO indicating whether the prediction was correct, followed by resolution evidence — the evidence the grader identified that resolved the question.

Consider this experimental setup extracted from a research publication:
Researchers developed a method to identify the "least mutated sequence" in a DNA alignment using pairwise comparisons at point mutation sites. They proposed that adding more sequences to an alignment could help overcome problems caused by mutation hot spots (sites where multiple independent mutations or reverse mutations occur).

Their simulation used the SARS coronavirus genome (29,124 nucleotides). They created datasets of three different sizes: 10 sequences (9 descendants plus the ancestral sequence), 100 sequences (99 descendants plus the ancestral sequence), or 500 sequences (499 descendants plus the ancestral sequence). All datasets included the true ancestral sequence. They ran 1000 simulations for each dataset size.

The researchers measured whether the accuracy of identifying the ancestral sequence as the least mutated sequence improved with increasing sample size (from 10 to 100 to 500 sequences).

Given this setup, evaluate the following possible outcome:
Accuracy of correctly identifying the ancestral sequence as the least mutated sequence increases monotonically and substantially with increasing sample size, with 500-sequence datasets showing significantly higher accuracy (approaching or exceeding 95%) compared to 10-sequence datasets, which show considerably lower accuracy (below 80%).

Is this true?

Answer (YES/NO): NO